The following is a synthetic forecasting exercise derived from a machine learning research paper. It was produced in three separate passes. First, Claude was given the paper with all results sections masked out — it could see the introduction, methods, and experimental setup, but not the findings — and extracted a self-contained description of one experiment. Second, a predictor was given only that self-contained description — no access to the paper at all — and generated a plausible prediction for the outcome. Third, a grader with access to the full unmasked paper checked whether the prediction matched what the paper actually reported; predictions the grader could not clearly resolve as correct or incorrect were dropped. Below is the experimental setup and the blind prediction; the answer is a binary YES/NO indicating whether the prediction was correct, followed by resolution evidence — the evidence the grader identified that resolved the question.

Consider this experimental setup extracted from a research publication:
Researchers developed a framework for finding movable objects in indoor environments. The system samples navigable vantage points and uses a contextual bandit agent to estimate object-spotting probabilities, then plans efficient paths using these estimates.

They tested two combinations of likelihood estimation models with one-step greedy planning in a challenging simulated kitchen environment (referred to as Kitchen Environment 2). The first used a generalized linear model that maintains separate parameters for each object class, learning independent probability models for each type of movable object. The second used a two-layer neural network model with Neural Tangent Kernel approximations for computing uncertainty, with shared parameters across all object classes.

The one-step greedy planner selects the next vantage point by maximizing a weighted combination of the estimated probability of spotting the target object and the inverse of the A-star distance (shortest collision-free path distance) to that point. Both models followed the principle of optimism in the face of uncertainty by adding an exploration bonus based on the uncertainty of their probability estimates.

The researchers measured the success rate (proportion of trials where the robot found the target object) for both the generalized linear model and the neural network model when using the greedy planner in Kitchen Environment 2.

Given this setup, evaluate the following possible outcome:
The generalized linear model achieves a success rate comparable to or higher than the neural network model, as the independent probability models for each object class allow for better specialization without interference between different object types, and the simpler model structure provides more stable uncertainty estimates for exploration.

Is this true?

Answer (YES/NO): YES